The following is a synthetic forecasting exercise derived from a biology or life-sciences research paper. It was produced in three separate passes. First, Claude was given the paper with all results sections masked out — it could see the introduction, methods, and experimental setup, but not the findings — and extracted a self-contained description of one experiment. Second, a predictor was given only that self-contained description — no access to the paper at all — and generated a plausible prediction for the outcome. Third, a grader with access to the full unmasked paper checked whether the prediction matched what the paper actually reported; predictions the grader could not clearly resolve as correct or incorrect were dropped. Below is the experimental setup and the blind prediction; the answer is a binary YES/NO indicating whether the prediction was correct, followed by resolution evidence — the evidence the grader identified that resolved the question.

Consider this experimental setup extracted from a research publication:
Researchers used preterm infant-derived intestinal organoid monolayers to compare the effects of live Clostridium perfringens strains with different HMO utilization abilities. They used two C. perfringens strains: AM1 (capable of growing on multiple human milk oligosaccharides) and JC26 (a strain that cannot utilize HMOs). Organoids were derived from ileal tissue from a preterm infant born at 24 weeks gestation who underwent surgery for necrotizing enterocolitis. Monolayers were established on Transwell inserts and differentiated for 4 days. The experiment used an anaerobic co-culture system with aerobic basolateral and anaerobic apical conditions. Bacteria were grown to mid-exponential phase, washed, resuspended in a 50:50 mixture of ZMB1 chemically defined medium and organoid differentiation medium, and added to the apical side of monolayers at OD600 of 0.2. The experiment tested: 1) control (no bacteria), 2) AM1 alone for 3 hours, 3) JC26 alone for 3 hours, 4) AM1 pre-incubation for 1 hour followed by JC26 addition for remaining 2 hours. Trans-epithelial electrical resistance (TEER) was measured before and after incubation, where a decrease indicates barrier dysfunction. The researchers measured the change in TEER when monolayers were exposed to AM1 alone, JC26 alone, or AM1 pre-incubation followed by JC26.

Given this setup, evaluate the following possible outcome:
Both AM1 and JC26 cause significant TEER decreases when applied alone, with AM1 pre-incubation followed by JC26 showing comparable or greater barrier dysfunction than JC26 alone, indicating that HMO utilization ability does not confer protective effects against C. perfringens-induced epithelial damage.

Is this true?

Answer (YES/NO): NO